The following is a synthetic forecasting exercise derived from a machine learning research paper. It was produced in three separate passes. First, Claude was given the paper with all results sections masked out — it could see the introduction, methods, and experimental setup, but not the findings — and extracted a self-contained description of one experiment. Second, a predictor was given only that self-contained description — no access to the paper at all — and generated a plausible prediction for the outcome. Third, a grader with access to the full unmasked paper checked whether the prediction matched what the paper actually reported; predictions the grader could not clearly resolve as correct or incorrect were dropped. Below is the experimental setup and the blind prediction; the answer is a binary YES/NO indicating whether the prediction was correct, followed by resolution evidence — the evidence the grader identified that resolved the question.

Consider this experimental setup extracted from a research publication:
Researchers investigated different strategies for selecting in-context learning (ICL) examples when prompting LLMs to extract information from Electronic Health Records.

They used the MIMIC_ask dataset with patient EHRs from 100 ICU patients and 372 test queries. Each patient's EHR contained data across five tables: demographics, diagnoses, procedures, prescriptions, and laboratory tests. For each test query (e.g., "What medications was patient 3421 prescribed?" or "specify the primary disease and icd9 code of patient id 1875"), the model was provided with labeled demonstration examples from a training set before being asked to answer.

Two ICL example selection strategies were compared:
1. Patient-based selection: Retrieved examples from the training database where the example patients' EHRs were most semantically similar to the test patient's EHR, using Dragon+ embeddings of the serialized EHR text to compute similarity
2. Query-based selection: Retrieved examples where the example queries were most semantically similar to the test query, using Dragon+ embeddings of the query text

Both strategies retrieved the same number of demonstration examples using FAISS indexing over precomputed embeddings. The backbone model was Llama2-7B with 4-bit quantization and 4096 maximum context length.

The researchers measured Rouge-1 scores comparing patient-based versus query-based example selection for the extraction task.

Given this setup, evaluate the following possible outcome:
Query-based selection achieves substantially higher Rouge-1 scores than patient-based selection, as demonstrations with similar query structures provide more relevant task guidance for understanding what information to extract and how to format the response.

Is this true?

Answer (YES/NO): YES